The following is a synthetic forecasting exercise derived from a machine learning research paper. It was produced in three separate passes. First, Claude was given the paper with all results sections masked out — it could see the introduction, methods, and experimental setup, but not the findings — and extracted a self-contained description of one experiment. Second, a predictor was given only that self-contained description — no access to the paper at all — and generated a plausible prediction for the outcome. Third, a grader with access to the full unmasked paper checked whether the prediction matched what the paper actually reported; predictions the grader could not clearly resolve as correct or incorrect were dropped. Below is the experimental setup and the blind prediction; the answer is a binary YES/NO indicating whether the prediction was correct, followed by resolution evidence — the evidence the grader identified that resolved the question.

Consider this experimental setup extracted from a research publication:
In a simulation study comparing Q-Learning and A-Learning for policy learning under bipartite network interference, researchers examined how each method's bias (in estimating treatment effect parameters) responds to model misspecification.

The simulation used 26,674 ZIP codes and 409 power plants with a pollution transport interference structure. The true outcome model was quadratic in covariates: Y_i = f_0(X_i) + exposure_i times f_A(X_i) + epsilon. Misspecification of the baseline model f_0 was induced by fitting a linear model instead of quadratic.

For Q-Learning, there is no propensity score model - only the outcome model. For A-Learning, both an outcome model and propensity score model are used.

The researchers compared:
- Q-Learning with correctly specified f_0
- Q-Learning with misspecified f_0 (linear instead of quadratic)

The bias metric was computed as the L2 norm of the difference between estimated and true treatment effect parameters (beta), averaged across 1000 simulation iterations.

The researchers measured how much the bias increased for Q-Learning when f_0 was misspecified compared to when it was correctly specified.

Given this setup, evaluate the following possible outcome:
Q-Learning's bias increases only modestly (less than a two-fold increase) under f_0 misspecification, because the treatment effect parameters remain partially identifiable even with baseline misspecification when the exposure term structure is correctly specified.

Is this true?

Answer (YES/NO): NO